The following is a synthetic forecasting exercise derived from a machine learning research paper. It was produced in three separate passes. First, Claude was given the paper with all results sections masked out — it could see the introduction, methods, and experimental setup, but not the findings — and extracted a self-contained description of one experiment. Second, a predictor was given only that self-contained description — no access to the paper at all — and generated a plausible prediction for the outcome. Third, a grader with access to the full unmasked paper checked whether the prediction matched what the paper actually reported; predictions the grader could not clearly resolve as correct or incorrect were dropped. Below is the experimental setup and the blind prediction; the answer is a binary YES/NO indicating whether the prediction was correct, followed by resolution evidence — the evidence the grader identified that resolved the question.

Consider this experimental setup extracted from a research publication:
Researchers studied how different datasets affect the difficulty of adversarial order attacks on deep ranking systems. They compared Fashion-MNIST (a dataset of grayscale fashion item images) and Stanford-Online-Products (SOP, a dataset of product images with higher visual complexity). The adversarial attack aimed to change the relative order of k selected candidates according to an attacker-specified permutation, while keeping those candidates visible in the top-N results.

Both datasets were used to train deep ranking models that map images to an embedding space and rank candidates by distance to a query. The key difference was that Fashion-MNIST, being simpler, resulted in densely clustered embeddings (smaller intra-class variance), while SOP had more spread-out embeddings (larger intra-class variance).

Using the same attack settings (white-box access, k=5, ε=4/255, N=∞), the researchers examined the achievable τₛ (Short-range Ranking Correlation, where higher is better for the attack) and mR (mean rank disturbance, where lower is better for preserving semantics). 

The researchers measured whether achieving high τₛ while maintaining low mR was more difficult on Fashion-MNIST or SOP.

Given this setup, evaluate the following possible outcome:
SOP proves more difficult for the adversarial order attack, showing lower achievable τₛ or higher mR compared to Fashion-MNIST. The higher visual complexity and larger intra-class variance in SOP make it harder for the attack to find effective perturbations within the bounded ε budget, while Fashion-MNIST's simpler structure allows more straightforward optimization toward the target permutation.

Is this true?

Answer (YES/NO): NO